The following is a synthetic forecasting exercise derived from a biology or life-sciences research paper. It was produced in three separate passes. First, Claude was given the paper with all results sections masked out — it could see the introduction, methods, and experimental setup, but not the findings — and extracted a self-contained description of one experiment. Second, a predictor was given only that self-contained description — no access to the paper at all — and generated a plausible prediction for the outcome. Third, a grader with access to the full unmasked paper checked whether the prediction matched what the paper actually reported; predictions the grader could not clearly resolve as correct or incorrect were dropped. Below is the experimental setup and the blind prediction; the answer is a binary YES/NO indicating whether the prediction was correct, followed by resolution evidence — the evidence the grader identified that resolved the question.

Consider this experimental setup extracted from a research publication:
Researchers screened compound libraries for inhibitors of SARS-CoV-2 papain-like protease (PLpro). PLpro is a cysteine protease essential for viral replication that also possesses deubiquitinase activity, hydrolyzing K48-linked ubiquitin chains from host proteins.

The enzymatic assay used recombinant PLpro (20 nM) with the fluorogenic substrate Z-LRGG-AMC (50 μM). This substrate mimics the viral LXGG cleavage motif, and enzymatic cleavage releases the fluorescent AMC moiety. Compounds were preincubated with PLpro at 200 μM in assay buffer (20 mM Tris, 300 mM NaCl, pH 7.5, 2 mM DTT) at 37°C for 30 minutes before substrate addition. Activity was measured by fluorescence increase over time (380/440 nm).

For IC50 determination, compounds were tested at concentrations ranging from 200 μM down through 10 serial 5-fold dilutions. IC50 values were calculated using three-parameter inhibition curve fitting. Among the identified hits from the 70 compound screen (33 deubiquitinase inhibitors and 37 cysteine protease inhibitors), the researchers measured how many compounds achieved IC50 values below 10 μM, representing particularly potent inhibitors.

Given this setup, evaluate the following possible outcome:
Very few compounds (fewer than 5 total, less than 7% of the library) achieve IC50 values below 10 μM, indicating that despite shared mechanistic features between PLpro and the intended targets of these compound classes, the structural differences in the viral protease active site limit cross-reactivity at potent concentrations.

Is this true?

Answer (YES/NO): NO